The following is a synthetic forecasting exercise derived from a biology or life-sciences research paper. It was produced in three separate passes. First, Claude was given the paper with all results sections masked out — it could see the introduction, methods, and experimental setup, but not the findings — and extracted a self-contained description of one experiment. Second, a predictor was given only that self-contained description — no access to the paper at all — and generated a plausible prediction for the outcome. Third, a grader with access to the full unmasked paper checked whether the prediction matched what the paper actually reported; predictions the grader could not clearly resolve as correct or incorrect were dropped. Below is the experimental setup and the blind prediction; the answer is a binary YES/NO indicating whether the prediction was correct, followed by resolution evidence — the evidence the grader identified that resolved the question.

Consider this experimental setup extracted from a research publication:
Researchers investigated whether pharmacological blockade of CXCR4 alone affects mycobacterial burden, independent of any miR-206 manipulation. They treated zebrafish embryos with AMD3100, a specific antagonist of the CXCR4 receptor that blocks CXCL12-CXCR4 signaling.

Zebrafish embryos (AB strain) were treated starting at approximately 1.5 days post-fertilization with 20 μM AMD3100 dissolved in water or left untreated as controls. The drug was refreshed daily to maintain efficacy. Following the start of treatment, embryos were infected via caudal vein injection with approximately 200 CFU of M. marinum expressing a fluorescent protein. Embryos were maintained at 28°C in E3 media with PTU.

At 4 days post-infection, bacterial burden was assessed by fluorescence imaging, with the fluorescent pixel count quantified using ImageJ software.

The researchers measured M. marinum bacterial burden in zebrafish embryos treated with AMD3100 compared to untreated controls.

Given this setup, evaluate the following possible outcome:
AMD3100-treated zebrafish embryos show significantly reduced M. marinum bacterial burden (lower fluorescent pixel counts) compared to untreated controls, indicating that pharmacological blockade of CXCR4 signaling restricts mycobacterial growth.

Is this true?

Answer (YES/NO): NO